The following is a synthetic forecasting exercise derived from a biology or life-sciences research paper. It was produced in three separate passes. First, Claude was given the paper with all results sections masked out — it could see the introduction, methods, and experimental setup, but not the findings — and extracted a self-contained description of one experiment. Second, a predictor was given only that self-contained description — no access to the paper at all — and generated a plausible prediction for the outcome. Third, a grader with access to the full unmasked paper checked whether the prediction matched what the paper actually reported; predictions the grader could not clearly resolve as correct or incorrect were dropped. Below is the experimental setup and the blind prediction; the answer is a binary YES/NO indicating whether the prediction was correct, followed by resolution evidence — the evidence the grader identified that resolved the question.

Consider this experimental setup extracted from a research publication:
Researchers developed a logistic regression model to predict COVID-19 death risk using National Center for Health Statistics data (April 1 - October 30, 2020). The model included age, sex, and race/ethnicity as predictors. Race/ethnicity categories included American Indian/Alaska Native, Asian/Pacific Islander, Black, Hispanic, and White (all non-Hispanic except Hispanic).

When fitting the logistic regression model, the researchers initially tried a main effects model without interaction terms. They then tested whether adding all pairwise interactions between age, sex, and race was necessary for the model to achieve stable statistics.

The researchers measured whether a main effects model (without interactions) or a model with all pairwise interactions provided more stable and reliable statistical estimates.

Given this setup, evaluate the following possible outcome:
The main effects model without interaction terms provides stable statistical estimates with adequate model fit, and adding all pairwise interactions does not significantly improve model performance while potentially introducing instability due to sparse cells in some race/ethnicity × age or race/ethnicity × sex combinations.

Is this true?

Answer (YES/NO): NO